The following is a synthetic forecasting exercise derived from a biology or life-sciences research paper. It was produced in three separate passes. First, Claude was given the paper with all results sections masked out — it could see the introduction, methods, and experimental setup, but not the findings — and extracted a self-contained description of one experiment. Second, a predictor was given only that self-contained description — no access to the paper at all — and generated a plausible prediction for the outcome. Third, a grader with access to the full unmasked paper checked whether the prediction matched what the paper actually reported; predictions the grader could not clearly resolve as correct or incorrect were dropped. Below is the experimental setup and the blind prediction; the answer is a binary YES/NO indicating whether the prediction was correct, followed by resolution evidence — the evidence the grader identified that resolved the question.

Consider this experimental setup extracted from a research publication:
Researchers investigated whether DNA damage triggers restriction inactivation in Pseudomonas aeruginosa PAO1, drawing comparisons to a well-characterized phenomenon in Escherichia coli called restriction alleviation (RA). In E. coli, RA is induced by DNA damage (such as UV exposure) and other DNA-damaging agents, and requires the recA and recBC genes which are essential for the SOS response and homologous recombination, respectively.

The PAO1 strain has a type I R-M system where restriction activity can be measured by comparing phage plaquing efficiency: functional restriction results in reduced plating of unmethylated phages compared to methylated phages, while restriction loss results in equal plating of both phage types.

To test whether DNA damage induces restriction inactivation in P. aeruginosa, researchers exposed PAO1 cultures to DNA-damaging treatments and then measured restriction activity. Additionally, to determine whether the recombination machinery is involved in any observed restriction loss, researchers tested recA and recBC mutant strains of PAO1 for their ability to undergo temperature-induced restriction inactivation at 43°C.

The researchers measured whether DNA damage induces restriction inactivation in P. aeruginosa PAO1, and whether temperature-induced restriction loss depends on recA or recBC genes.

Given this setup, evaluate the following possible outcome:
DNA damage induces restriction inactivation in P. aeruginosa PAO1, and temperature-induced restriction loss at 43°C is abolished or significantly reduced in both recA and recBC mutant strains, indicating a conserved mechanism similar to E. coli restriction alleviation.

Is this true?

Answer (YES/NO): NO